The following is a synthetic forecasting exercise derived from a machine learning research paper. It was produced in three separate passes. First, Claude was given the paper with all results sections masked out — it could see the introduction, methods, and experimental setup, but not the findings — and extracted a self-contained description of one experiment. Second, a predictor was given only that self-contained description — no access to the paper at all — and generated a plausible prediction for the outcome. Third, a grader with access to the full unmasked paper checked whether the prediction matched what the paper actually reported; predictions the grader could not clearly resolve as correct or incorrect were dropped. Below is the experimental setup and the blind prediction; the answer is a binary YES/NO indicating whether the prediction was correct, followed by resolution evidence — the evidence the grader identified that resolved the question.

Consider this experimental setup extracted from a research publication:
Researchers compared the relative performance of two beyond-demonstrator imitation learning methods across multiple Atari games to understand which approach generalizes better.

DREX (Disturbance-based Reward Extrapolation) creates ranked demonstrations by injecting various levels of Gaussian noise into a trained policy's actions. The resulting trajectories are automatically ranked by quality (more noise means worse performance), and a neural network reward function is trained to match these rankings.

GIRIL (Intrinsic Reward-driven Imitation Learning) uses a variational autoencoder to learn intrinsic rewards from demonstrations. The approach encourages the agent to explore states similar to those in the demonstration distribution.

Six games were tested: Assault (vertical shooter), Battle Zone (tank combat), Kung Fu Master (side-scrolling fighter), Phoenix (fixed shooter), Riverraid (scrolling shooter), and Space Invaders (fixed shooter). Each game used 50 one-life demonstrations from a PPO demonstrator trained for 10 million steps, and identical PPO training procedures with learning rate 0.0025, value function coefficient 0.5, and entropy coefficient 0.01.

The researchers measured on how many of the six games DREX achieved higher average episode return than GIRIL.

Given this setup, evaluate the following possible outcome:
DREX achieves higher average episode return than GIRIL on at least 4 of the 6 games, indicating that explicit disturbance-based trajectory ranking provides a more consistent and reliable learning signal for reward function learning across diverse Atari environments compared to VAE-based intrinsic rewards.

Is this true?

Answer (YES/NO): YES